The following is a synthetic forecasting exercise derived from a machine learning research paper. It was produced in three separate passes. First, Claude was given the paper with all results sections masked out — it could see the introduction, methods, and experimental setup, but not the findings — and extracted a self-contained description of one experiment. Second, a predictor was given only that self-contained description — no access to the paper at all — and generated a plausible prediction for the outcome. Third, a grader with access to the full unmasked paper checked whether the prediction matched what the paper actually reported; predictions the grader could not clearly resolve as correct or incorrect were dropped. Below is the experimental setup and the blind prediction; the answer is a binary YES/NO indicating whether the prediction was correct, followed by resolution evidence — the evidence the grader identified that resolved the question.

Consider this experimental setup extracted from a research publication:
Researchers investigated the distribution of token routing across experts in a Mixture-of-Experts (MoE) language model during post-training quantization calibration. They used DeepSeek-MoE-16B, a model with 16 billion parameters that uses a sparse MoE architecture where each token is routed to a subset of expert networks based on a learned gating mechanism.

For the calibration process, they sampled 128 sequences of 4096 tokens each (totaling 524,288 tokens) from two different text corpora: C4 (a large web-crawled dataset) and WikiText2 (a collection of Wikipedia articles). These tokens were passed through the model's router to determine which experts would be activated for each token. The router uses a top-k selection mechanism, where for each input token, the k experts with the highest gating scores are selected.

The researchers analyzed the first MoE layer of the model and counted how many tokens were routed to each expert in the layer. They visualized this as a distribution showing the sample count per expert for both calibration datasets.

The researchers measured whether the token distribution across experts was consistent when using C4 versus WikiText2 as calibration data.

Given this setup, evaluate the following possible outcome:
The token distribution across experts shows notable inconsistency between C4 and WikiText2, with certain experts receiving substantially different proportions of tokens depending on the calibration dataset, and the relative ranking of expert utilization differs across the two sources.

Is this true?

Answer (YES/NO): NO